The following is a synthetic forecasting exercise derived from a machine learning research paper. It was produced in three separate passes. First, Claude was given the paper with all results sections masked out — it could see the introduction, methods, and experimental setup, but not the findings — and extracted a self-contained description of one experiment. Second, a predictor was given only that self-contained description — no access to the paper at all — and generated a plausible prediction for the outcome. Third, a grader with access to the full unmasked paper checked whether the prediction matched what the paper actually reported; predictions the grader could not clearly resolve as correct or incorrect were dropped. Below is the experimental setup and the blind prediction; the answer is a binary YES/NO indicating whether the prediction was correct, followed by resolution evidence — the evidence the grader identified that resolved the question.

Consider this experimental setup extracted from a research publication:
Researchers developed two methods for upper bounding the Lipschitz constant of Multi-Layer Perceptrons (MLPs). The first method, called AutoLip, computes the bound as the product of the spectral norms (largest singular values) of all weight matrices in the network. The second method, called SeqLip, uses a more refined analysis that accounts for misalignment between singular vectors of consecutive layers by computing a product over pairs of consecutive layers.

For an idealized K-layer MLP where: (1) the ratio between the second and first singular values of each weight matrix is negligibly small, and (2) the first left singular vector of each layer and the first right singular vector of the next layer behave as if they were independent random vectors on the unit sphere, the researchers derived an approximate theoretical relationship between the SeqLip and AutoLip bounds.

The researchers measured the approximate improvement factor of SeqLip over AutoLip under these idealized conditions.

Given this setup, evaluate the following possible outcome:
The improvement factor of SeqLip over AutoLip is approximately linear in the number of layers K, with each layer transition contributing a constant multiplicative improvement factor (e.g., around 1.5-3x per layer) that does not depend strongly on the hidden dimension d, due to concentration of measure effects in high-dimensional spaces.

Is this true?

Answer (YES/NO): NO